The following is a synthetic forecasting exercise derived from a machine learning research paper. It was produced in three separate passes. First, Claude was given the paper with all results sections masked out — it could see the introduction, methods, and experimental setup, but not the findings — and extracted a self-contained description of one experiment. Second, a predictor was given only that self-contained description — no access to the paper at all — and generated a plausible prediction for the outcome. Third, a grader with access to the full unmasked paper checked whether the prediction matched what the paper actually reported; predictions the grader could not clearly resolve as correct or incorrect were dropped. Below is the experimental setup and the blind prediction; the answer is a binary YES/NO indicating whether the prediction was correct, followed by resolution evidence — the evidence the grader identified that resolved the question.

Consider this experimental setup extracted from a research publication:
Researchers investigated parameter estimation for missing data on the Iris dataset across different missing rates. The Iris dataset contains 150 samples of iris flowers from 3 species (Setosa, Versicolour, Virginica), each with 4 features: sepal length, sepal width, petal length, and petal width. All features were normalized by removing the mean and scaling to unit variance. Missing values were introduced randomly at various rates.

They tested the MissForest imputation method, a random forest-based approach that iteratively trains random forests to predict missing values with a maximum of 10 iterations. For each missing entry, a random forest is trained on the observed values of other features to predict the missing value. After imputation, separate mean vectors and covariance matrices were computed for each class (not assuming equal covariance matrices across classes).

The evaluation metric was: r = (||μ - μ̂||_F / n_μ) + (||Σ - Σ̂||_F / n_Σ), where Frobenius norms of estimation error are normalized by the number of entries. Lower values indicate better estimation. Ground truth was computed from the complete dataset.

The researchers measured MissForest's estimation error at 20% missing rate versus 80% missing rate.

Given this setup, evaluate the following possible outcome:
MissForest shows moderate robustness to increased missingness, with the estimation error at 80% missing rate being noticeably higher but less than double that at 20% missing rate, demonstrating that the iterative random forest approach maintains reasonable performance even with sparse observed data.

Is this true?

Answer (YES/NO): YES